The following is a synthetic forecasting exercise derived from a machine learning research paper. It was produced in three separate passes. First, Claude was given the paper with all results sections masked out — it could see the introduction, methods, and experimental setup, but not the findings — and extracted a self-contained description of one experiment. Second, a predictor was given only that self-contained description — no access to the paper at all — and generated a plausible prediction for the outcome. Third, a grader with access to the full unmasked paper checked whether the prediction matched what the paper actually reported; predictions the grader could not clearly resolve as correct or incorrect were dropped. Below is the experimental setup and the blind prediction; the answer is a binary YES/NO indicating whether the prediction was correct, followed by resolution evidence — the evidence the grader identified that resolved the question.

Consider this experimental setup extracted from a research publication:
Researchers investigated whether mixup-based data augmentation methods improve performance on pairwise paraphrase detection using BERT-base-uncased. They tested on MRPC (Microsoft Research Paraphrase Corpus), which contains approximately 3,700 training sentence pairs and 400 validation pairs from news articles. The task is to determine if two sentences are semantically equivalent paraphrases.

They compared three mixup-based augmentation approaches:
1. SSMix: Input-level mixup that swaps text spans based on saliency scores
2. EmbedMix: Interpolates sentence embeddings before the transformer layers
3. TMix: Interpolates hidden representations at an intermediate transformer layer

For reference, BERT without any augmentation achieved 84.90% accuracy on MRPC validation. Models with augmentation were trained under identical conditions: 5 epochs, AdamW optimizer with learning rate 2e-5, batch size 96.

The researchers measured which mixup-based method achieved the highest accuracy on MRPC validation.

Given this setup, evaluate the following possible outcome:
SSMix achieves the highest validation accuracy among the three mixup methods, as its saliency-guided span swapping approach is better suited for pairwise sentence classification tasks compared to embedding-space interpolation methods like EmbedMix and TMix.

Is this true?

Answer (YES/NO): NO